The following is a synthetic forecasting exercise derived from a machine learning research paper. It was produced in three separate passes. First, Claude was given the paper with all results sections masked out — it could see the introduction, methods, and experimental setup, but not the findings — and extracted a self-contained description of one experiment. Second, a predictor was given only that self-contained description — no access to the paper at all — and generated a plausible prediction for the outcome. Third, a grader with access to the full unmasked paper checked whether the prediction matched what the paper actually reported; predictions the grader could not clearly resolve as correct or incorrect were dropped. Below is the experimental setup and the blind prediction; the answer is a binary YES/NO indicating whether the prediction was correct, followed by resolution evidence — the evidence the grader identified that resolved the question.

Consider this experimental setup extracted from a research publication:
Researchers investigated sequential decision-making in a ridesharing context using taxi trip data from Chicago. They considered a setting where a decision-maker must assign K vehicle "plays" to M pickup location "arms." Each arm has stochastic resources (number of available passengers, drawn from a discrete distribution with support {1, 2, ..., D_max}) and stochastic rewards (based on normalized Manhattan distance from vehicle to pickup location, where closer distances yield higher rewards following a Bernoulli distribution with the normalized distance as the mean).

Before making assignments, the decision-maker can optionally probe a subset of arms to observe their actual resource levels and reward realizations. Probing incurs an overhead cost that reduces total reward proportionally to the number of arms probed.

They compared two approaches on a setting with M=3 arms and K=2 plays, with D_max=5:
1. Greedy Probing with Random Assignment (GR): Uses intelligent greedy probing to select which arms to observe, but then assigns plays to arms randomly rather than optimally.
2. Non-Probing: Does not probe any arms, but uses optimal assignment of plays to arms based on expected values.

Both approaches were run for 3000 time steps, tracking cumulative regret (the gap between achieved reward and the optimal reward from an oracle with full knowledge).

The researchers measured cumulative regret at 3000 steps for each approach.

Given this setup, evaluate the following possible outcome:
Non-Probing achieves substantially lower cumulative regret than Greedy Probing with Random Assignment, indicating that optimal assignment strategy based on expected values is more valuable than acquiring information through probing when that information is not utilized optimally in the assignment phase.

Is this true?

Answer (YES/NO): YES